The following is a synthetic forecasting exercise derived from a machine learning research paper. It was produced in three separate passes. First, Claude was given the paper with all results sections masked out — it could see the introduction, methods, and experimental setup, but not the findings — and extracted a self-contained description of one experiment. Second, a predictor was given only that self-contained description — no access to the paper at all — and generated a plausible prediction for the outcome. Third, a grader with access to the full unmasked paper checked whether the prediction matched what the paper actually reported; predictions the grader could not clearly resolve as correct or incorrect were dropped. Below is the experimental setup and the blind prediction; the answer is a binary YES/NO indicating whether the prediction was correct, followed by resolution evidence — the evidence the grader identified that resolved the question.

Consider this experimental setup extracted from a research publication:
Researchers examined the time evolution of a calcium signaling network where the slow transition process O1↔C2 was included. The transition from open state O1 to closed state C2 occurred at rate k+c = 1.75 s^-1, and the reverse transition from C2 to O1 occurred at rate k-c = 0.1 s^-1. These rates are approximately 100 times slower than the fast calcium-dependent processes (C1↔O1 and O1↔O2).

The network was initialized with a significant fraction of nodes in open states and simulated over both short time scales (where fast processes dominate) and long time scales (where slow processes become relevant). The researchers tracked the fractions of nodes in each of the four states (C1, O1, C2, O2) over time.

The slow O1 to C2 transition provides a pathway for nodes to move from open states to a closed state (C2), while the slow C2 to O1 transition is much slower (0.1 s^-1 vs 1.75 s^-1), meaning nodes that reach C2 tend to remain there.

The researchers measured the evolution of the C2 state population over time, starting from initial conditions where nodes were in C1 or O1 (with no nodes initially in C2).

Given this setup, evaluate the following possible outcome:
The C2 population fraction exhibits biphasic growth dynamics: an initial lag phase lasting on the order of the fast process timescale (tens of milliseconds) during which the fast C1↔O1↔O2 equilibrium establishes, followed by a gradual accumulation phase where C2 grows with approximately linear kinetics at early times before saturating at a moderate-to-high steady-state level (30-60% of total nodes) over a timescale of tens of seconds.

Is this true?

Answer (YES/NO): NO